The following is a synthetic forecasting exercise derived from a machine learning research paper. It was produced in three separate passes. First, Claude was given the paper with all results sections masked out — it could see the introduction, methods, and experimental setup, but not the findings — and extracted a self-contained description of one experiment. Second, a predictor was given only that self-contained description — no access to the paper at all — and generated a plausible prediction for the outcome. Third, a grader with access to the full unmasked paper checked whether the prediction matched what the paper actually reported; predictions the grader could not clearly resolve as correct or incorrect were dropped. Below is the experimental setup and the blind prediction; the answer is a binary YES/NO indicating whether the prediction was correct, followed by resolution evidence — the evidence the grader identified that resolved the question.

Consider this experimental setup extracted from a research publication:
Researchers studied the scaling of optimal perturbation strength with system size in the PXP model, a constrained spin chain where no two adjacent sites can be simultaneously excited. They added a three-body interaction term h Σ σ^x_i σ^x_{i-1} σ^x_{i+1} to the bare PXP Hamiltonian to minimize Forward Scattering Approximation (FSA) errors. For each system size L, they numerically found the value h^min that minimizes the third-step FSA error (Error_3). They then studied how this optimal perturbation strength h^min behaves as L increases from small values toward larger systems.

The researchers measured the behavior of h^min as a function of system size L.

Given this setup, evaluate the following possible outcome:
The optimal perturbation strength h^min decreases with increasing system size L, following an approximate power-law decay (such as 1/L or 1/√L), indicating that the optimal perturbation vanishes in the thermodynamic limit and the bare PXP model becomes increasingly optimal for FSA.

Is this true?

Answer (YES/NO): NO